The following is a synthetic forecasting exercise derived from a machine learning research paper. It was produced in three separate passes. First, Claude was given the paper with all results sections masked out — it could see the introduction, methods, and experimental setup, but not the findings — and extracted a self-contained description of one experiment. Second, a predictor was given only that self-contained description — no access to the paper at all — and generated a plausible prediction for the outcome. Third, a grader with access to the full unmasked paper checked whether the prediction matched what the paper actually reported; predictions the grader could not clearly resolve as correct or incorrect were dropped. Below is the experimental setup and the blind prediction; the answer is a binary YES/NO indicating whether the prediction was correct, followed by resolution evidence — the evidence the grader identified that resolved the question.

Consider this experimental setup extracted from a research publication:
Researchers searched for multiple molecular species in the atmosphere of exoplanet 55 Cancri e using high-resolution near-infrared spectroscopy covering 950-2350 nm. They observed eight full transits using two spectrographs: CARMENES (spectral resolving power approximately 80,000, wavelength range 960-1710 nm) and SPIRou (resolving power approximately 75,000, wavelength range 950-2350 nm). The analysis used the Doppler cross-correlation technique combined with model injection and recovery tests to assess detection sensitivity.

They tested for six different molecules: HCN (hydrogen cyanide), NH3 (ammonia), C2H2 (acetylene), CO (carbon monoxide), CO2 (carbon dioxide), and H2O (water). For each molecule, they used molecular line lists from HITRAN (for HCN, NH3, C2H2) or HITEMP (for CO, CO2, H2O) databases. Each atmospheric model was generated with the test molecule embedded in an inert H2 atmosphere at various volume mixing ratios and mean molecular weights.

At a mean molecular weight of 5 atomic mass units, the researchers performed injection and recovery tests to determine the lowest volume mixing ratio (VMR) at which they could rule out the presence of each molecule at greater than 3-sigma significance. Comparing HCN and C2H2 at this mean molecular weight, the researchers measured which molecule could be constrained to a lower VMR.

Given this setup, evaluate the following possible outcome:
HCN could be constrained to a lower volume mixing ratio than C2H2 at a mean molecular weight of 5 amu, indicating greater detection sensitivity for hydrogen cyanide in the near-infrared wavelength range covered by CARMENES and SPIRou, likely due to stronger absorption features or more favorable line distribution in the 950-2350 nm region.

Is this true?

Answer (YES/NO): YES